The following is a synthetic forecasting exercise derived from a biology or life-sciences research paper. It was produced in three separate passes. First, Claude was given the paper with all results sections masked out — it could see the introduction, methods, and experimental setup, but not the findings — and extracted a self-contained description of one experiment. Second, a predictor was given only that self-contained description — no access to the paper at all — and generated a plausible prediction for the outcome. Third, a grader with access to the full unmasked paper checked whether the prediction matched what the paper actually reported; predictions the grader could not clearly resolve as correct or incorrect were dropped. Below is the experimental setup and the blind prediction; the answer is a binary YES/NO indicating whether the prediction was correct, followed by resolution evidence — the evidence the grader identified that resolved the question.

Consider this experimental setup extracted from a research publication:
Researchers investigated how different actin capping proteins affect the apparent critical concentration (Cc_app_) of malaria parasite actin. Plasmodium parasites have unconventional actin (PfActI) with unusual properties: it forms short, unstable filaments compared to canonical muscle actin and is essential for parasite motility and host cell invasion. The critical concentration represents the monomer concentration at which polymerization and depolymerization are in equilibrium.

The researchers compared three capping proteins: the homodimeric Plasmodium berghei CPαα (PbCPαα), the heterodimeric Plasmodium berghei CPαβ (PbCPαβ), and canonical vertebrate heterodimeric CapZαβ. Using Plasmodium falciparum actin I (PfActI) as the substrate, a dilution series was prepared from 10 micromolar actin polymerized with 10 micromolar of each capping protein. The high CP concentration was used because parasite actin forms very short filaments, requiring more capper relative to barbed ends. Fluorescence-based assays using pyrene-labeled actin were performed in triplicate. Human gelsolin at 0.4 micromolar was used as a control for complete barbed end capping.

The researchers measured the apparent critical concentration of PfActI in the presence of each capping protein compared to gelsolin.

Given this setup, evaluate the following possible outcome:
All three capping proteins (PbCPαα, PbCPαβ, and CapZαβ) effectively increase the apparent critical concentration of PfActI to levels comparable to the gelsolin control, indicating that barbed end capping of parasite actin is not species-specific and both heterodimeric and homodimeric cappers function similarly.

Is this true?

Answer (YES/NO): NO